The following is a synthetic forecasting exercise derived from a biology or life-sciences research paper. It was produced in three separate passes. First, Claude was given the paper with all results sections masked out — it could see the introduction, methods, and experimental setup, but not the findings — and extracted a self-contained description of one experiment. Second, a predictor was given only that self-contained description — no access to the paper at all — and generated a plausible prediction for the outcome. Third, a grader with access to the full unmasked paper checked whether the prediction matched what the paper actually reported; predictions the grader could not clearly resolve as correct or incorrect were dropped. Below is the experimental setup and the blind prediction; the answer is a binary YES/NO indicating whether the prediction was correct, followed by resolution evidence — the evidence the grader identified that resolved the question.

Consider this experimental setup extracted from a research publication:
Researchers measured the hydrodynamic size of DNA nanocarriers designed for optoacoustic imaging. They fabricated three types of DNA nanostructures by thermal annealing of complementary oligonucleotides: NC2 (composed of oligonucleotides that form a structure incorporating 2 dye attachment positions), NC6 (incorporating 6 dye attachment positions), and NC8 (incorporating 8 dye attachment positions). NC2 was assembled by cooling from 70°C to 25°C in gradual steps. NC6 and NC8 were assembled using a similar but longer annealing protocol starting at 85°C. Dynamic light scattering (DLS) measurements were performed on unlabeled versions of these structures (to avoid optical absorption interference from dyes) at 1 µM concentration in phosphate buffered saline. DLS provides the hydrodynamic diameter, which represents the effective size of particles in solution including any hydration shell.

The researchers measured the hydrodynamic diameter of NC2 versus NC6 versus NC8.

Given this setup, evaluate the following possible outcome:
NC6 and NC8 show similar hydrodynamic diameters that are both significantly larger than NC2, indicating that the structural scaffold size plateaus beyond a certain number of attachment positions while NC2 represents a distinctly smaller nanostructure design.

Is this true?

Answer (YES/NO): NO